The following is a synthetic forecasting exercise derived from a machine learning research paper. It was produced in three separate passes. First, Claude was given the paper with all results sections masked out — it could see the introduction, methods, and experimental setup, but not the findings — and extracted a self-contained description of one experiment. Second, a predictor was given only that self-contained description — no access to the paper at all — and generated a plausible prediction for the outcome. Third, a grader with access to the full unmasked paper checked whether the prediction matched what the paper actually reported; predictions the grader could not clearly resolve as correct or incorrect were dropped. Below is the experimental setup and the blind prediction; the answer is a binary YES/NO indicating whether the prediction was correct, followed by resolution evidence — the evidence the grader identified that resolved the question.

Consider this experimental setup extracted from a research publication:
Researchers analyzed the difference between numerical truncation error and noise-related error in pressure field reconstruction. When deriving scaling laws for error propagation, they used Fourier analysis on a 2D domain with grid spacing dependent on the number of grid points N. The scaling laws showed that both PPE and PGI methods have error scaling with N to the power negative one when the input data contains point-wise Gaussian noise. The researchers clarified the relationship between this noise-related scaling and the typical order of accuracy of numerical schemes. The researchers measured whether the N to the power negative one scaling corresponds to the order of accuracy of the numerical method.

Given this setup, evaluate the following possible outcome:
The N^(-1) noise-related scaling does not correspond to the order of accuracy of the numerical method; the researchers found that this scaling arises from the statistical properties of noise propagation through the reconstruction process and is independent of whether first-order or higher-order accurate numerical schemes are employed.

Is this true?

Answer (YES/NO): YES